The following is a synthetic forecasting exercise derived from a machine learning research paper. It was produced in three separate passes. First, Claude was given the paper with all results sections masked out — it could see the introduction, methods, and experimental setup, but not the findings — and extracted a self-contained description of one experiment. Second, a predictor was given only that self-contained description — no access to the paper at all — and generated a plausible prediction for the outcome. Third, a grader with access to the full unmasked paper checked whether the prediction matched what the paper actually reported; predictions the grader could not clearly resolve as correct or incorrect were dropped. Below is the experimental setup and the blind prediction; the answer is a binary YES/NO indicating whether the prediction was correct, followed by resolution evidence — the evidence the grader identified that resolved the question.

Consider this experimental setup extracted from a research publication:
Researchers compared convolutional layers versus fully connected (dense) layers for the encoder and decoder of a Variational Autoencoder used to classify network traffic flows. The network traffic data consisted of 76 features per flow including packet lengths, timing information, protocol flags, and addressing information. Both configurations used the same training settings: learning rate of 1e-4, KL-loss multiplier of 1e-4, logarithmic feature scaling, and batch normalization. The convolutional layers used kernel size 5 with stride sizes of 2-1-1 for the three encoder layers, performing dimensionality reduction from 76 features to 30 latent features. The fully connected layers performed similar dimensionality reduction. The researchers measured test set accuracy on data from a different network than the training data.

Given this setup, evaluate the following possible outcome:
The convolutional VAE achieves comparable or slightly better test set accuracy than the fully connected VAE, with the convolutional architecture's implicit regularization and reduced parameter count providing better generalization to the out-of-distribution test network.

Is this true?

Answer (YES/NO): NO